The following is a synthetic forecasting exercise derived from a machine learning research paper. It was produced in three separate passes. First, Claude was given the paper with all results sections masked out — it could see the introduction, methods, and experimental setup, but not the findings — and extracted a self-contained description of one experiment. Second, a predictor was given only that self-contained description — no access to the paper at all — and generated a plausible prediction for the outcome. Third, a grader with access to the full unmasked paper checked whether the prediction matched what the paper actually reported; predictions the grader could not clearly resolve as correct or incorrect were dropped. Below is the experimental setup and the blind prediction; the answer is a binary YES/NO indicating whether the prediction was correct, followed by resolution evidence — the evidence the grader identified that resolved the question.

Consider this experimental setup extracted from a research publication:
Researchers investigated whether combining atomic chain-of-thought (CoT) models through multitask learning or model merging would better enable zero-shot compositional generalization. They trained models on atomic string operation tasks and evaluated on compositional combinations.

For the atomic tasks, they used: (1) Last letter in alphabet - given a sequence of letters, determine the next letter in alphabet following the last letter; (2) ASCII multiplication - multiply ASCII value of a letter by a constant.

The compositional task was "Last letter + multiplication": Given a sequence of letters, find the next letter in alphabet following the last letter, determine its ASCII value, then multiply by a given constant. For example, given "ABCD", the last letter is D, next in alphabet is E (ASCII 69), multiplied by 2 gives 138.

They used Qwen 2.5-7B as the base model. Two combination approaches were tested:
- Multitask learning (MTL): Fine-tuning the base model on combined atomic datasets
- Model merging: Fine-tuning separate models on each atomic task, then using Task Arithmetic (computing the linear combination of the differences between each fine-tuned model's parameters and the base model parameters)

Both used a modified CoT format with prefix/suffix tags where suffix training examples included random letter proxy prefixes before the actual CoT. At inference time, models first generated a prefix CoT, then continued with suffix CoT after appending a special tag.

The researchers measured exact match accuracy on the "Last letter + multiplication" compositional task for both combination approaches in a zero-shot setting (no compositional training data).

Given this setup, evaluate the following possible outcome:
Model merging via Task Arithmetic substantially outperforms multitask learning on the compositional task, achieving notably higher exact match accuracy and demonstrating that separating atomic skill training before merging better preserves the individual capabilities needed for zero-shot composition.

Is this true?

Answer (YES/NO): NO